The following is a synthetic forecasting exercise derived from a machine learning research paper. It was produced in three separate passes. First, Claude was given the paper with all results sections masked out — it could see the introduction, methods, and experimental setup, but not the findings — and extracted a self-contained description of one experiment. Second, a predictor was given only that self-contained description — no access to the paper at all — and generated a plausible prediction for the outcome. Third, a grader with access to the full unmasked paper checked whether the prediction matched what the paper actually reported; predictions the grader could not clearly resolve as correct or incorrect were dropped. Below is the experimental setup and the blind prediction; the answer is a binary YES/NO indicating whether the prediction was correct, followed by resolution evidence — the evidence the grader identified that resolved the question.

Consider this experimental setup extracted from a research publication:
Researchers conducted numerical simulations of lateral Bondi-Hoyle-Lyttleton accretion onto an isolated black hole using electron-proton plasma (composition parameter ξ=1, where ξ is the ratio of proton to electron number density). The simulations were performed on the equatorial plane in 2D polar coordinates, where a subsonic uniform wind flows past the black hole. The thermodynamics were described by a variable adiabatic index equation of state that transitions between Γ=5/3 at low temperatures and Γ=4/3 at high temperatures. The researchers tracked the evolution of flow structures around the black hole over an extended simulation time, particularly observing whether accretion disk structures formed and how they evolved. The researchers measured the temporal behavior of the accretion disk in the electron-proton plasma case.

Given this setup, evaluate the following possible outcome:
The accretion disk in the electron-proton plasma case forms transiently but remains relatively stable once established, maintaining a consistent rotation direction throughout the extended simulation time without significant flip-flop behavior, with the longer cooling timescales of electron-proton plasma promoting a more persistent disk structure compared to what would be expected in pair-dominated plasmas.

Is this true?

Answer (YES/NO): NO